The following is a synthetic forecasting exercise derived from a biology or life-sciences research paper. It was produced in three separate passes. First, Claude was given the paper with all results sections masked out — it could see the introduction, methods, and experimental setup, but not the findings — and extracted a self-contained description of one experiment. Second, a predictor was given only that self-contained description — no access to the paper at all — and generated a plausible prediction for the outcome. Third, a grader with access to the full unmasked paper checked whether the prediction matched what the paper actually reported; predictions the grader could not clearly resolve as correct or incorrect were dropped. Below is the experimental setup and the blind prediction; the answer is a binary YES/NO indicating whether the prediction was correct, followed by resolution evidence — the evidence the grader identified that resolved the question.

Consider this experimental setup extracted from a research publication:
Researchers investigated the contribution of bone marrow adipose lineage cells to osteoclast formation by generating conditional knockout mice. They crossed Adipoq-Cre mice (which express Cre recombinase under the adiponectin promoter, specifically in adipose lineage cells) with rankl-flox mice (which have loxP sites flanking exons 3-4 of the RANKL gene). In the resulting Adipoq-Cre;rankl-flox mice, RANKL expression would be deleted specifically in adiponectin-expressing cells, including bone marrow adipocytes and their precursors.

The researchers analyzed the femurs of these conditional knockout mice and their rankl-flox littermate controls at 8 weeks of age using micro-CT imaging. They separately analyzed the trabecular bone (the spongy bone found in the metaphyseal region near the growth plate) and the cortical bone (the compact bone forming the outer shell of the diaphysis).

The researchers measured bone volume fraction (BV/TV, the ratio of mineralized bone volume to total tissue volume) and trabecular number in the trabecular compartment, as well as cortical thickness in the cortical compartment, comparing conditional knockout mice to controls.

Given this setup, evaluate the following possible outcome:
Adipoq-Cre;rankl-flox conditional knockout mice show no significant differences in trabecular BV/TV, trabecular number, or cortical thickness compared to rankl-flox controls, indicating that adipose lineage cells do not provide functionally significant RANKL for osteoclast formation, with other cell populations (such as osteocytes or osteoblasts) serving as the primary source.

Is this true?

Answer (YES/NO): NO